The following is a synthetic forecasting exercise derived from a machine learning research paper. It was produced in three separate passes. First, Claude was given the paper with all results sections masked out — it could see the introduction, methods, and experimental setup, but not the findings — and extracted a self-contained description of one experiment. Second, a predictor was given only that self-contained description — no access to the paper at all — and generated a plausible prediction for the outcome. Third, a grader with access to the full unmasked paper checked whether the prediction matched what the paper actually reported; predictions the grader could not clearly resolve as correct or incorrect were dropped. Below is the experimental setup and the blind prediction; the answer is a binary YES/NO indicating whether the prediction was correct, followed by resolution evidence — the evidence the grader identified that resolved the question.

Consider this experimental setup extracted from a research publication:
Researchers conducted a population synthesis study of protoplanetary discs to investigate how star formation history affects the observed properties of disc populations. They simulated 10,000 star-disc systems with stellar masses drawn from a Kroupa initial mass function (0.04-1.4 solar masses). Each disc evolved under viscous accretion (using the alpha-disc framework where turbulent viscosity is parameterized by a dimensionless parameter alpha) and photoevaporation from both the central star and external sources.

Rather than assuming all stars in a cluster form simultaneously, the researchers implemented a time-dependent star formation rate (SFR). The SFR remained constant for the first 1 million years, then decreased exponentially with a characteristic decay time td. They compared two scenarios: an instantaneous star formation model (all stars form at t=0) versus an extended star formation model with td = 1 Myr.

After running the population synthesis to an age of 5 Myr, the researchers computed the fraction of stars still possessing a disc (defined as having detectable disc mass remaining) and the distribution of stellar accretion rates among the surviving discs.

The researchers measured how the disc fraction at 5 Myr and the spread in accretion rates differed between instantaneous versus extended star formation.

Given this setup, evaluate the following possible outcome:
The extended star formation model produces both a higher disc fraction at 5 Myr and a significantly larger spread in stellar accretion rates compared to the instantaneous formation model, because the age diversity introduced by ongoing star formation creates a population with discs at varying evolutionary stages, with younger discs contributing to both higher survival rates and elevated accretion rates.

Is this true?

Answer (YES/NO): YES